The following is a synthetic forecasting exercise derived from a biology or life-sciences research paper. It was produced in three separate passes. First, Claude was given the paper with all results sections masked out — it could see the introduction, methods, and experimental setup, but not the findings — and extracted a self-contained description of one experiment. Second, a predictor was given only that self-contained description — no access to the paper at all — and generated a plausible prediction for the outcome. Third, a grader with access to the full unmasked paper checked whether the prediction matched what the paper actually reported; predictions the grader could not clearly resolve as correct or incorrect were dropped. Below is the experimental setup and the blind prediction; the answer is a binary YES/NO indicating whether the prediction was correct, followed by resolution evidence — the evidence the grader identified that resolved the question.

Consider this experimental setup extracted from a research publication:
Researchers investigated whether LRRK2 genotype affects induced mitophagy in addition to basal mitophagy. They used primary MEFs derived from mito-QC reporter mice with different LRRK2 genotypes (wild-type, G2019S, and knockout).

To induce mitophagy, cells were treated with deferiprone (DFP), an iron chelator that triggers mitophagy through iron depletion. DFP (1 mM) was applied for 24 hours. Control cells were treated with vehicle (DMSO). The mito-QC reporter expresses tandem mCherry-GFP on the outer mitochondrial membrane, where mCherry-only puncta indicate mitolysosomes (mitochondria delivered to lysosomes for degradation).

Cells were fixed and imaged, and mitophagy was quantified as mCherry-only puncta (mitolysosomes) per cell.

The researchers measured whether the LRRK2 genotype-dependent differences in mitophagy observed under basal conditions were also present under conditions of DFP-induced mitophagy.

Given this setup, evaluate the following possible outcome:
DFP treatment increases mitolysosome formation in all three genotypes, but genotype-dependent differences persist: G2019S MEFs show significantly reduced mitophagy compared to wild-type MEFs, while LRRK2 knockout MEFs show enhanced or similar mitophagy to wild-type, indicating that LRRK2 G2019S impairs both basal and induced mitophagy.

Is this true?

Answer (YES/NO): NO